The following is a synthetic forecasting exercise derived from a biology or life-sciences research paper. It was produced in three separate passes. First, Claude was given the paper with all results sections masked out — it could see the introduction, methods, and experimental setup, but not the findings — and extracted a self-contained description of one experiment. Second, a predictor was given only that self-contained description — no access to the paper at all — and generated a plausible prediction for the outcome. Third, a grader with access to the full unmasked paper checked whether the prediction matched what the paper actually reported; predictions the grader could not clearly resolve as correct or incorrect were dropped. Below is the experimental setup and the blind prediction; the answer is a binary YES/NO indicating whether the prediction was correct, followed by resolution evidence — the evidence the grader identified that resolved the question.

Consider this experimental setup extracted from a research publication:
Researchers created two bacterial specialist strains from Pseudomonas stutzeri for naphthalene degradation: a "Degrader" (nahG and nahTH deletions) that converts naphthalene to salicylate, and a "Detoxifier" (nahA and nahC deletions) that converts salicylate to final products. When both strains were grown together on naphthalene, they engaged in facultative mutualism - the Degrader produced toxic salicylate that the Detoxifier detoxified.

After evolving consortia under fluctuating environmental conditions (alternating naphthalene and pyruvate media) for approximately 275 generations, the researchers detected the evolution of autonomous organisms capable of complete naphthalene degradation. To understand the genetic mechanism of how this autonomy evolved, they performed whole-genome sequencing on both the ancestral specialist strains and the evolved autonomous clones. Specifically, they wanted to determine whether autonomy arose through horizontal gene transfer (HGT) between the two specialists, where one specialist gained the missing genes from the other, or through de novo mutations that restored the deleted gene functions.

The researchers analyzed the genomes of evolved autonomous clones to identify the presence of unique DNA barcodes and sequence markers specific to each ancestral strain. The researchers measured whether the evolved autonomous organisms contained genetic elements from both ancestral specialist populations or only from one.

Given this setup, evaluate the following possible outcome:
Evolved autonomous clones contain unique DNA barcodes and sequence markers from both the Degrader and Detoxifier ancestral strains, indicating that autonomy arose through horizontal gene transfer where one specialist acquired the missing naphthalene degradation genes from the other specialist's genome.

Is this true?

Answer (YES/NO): NO